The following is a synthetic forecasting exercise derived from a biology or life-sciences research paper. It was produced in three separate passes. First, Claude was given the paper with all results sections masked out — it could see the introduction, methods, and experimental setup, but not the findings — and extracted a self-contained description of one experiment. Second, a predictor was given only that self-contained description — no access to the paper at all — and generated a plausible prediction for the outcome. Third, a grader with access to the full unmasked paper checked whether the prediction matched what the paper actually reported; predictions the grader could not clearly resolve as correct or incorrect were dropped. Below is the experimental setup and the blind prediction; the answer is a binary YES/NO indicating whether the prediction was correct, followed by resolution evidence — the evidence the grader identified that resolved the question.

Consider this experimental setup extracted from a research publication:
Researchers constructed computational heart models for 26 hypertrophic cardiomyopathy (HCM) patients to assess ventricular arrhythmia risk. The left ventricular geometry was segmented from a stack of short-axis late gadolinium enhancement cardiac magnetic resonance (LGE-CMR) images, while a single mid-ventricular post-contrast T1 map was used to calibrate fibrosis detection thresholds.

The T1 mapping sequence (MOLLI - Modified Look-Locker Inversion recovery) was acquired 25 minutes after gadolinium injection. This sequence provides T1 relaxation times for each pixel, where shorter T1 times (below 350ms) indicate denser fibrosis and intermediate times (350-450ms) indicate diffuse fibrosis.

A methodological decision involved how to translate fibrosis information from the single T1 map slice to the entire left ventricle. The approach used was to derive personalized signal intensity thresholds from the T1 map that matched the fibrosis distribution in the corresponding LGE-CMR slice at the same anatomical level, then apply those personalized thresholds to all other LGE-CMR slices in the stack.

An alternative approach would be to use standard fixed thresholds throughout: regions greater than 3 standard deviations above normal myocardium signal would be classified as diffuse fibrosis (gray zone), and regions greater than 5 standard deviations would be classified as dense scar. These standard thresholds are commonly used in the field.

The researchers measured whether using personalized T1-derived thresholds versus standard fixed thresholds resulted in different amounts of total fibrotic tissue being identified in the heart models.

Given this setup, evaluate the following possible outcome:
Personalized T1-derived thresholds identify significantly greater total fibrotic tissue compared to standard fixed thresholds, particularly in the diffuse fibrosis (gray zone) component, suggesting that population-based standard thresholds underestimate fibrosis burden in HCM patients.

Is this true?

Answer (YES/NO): YES